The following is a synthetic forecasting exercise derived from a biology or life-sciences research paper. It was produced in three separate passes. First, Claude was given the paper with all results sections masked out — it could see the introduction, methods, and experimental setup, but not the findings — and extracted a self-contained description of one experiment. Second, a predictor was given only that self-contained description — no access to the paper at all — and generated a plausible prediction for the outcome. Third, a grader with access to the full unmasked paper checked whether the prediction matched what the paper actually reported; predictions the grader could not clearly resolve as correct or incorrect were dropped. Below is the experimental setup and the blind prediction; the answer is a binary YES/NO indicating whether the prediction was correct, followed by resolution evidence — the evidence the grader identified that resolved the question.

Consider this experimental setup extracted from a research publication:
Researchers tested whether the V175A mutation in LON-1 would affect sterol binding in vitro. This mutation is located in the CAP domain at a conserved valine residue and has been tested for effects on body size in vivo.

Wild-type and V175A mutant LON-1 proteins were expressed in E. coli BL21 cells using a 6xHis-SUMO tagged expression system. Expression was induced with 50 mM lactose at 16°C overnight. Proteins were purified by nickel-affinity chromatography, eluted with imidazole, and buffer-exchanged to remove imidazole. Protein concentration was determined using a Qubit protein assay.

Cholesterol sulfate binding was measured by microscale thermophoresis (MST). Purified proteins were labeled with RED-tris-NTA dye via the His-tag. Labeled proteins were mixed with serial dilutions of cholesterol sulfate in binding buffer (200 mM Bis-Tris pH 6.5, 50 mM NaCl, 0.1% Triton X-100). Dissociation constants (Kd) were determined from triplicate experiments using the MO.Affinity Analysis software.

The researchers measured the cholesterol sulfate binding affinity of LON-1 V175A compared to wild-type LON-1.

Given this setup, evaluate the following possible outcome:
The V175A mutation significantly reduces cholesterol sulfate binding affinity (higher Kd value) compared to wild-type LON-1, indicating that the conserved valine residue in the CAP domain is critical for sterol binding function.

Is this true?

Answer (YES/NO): NO